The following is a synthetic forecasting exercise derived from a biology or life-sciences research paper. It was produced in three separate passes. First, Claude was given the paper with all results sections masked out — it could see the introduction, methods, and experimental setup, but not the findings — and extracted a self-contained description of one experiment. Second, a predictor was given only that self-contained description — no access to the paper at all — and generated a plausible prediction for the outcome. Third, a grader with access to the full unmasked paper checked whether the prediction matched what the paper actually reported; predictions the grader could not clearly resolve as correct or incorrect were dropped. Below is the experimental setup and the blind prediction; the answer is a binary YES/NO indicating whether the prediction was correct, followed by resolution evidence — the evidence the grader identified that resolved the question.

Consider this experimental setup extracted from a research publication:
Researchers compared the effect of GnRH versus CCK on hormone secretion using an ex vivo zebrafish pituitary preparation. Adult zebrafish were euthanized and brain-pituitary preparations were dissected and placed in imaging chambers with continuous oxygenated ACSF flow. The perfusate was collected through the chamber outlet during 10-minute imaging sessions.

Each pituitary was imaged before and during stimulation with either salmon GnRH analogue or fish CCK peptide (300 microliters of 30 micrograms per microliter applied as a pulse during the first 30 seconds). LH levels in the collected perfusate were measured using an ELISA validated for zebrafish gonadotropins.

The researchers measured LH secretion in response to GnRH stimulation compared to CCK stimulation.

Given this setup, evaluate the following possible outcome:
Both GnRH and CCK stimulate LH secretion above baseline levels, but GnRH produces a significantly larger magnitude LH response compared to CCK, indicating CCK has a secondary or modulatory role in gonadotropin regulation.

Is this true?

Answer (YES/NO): NO